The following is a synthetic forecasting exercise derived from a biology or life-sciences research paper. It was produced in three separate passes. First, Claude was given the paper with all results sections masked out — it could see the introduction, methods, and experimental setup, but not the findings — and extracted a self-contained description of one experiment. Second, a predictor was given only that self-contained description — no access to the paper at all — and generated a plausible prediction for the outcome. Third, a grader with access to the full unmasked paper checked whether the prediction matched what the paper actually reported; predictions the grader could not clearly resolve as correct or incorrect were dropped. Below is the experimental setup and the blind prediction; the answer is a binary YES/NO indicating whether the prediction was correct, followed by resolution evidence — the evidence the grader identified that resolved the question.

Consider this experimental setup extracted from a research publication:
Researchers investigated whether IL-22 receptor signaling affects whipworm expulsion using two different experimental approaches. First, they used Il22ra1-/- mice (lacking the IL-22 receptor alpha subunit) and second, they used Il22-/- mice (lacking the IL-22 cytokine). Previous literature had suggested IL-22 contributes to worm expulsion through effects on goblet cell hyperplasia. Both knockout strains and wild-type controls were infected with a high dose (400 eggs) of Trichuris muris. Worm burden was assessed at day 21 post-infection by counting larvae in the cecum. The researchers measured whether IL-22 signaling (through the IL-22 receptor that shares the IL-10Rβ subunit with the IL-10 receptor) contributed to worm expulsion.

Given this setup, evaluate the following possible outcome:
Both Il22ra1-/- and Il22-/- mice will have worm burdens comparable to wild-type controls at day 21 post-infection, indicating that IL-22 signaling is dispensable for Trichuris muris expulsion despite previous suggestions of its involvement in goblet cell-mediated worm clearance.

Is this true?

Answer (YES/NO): YES